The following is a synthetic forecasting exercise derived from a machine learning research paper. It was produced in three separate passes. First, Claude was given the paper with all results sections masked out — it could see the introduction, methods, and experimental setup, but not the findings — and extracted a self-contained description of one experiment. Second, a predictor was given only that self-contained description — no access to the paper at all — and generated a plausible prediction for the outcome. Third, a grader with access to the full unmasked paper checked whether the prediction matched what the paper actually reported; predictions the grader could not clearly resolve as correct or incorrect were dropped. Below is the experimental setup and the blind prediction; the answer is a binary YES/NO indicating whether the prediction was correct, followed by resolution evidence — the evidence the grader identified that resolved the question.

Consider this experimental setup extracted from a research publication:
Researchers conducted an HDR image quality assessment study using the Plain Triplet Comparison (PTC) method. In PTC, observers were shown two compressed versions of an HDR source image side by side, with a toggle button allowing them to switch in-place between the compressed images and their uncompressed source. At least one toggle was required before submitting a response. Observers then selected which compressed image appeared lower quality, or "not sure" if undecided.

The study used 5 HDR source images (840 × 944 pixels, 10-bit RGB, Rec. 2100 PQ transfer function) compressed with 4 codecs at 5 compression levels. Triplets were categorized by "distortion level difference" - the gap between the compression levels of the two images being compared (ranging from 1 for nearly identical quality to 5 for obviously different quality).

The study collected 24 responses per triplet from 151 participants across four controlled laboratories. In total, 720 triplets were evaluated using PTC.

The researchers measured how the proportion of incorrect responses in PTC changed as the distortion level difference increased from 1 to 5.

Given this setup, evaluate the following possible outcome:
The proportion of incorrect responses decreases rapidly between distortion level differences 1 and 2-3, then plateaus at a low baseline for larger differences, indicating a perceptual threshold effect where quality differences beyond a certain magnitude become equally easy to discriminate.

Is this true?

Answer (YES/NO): NO